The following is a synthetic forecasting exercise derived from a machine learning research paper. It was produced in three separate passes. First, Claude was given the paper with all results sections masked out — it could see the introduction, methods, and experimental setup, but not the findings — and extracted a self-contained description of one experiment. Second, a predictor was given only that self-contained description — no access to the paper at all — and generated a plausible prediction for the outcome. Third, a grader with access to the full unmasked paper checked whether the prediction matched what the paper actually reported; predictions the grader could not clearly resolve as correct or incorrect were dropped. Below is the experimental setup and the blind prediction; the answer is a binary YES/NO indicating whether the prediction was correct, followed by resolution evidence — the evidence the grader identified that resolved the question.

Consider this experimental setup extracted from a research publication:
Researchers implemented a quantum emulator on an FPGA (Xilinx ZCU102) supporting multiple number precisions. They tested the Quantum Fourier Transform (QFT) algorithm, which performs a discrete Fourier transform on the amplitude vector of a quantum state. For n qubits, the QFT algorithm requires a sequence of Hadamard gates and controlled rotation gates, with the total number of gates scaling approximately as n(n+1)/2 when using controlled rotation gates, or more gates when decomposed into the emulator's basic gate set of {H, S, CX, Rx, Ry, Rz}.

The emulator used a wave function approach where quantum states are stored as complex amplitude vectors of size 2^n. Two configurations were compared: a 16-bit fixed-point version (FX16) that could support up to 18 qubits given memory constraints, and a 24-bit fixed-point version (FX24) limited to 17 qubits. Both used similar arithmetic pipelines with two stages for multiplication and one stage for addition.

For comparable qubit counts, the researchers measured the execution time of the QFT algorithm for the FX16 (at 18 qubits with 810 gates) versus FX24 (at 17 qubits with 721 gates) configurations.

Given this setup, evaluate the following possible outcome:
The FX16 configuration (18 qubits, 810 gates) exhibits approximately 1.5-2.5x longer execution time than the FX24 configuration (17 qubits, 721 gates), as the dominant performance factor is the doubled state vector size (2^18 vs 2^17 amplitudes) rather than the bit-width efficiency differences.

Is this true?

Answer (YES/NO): YES